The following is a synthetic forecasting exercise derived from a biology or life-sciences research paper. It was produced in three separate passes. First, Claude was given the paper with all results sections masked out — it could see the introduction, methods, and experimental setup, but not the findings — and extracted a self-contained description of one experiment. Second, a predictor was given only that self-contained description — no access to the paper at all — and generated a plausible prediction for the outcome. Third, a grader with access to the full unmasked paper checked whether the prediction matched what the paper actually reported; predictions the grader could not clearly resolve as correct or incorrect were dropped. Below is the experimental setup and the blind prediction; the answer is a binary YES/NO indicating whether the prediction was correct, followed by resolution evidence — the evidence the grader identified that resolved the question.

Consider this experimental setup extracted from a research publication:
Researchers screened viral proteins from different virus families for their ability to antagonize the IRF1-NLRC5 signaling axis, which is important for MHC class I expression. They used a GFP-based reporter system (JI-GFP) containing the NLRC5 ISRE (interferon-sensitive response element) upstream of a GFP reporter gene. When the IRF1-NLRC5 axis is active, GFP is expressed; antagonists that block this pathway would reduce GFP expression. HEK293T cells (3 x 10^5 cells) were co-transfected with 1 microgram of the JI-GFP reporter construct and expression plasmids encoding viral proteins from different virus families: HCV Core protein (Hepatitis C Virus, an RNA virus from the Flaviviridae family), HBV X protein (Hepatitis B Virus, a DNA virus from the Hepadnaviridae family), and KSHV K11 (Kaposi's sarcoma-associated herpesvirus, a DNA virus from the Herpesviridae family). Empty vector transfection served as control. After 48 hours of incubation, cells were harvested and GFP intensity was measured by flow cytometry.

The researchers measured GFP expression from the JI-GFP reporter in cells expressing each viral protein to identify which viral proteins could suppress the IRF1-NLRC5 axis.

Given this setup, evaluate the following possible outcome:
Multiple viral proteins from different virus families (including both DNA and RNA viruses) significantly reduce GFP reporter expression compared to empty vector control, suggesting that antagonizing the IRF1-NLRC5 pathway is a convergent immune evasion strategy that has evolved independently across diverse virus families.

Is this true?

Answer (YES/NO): YES